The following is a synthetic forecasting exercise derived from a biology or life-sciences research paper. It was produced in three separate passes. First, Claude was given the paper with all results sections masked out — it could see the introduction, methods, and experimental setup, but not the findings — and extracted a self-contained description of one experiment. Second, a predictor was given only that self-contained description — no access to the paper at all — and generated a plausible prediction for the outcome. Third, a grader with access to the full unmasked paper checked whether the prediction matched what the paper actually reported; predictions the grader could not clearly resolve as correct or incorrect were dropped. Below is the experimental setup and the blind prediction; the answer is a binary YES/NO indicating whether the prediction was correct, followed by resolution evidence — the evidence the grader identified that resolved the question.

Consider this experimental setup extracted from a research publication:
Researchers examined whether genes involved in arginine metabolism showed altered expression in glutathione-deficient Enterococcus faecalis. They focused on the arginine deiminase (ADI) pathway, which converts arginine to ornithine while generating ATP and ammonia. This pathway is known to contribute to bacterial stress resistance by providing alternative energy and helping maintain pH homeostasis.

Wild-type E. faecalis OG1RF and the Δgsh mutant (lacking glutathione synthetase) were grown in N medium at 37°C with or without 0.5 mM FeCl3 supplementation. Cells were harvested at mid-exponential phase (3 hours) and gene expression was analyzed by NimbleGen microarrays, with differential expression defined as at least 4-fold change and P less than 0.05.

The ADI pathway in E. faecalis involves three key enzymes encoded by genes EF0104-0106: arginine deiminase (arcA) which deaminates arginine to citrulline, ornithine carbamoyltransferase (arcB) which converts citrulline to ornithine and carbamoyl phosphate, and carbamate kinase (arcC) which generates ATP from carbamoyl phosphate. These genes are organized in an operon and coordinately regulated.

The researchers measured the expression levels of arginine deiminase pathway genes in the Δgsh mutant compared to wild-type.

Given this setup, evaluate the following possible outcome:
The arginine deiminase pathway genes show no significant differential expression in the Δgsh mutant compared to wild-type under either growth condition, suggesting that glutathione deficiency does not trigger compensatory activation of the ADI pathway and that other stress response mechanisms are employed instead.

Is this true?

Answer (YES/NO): NO